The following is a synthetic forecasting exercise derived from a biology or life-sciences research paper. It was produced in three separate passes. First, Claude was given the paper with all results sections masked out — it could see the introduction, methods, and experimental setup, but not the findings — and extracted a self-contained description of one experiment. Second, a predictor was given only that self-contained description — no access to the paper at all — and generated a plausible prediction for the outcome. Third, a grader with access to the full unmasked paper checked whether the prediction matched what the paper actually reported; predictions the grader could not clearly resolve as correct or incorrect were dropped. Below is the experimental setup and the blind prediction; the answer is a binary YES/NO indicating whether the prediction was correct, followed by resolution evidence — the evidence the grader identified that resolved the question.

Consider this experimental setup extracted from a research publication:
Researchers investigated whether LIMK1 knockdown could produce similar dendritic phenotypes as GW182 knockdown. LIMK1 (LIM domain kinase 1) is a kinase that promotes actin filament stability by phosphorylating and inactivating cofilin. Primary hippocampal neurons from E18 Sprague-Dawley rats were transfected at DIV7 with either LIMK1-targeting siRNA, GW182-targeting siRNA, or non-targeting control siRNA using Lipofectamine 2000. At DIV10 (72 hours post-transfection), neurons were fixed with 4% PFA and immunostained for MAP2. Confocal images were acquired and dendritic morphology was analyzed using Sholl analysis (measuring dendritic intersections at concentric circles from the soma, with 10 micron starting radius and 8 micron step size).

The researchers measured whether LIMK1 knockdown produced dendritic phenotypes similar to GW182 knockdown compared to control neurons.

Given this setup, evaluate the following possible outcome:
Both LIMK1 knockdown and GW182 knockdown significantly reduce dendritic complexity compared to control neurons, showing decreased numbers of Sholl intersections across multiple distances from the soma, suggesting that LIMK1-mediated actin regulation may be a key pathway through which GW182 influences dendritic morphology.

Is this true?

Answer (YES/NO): NO